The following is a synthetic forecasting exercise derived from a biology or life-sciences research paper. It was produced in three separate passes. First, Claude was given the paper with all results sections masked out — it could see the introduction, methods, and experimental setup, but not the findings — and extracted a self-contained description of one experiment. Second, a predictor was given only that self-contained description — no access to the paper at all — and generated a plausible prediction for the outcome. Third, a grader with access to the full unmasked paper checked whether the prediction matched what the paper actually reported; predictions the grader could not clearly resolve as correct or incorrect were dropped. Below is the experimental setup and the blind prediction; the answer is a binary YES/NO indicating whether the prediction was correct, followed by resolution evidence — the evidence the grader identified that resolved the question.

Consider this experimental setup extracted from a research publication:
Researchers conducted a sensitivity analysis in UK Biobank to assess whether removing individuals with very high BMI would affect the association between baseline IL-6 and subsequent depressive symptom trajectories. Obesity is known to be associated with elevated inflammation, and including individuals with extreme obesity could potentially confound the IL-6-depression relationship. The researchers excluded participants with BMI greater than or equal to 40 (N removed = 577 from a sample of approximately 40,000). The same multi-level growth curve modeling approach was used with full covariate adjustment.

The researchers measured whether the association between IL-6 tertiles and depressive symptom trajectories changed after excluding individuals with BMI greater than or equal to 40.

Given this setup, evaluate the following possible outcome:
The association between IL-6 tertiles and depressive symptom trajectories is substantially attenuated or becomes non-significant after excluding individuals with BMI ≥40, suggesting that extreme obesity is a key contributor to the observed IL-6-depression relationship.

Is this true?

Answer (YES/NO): NO